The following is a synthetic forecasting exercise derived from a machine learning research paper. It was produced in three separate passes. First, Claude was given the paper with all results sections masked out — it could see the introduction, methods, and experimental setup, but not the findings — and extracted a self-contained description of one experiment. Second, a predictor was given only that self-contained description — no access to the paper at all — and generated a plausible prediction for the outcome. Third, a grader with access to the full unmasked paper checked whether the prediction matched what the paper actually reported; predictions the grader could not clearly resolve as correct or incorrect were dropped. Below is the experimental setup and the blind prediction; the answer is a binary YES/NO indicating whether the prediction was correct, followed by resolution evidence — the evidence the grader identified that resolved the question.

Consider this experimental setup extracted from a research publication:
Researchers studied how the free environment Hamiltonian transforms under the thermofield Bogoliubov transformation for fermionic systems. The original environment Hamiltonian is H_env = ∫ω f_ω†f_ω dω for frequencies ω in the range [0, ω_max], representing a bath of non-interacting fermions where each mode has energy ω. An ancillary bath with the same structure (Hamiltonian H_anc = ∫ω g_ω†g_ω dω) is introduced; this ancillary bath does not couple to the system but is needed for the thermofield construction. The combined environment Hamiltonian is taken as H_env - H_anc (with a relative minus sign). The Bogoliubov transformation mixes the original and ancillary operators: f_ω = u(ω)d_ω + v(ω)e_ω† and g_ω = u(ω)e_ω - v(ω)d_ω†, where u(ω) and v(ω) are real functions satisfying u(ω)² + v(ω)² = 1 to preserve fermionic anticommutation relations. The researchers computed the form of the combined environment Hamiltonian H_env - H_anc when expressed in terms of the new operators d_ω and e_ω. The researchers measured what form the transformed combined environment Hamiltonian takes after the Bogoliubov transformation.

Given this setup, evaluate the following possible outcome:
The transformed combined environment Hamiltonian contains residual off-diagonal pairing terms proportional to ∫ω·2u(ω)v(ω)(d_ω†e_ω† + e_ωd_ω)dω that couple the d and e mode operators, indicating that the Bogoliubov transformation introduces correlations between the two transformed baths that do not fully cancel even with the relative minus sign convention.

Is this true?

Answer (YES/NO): NO